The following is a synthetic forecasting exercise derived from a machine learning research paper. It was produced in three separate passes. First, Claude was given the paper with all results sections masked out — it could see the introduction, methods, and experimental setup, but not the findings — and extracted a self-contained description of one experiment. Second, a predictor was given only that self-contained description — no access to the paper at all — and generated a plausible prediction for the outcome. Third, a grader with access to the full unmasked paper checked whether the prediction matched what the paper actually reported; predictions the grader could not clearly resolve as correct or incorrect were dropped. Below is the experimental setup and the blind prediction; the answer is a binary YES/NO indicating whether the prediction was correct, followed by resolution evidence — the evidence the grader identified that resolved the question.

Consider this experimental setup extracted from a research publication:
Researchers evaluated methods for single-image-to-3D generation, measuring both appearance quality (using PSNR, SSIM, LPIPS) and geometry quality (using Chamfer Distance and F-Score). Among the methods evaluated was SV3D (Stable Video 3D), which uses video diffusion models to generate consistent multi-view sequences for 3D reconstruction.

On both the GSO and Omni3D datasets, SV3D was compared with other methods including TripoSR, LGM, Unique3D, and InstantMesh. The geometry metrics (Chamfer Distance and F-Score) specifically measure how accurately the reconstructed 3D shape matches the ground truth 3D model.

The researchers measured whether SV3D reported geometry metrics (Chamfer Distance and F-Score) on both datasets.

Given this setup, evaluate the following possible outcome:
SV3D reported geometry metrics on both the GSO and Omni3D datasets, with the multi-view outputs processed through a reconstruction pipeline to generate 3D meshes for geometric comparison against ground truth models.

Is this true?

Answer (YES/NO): NO